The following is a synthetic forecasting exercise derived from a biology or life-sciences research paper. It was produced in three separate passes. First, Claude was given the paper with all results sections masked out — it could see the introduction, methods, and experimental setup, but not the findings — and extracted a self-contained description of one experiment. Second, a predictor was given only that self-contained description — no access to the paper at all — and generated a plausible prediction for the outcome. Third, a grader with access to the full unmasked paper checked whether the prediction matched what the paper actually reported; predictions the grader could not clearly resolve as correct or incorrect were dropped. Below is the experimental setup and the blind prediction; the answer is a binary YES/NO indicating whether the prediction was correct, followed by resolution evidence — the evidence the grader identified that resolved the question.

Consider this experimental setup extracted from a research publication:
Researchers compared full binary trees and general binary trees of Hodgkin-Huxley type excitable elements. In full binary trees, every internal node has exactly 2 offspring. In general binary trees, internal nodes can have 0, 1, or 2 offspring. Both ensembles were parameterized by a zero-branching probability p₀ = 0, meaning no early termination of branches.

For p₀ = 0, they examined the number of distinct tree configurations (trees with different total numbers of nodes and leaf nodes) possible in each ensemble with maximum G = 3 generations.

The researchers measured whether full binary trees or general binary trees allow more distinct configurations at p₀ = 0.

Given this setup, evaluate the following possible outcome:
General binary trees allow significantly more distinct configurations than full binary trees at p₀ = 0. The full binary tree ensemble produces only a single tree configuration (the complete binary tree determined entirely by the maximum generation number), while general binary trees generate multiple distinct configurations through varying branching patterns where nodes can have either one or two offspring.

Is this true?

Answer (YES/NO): YES